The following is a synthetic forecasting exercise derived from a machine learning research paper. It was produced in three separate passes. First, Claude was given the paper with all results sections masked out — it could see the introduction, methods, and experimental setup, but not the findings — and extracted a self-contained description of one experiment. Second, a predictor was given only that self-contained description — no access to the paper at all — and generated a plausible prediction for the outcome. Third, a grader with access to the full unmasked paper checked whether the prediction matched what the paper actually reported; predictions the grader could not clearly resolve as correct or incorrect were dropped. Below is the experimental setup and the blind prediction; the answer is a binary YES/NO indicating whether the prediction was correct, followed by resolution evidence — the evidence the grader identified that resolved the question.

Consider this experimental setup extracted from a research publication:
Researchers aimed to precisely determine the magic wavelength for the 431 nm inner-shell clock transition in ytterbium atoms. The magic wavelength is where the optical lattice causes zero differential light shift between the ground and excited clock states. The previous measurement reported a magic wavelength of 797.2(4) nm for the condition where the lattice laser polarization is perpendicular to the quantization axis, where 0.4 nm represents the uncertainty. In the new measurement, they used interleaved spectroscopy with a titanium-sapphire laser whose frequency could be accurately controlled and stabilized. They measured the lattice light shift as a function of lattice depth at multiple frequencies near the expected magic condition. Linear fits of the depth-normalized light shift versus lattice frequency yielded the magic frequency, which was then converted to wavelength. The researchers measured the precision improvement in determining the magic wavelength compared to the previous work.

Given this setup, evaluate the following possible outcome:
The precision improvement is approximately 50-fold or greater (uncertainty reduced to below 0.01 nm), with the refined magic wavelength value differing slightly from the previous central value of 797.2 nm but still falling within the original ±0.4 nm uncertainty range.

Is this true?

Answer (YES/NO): YES